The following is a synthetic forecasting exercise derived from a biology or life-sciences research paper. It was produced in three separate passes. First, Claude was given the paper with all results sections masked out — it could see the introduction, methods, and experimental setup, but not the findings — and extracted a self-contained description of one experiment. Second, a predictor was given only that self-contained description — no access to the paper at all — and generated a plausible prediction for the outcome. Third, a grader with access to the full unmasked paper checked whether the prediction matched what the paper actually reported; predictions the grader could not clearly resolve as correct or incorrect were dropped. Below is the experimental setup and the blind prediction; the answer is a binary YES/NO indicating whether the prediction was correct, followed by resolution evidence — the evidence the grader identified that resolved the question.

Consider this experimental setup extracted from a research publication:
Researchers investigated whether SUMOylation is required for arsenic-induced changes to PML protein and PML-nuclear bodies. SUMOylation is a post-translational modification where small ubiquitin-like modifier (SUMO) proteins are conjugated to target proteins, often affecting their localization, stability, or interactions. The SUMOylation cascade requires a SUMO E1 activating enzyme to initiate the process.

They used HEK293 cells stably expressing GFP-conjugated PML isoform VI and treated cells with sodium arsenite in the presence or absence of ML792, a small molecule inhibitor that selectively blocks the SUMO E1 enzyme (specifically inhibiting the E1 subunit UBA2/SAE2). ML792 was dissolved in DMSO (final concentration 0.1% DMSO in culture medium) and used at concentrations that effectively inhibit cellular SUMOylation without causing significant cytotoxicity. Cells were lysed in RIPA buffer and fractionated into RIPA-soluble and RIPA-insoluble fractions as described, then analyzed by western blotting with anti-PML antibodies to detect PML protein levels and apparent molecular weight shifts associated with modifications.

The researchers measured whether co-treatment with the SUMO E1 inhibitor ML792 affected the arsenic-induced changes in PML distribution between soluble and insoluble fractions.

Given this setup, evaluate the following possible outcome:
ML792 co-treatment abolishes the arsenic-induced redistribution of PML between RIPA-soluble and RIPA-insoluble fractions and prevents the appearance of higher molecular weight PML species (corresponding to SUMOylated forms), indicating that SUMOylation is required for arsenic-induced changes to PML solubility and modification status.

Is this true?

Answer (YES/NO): NO